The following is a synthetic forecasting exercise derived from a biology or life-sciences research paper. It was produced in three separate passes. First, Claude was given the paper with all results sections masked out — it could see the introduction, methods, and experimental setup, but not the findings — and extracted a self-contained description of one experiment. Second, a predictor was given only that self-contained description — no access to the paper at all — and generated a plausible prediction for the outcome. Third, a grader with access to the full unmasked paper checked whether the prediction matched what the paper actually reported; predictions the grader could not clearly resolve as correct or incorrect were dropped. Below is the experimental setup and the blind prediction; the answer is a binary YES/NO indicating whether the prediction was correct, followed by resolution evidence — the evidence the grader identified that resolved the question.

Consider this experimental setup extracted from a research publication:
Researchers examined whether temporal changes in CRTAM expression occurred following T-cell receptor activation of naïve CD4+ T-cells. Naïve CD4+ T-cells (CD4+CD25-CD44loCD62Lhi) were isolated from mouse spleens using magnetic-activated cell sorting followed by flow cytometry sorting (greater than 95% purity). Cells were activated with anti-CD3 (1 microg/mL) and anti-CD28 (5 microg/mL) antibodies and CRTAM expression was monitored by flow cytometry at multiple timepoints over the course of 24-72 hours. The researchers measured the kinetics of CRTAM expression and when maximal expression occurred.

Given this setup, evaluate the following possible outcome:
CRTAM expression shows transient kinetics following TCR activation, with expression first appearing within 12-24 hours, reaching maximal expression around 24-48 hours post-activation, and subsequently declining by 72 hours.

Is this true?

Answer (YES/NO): NO